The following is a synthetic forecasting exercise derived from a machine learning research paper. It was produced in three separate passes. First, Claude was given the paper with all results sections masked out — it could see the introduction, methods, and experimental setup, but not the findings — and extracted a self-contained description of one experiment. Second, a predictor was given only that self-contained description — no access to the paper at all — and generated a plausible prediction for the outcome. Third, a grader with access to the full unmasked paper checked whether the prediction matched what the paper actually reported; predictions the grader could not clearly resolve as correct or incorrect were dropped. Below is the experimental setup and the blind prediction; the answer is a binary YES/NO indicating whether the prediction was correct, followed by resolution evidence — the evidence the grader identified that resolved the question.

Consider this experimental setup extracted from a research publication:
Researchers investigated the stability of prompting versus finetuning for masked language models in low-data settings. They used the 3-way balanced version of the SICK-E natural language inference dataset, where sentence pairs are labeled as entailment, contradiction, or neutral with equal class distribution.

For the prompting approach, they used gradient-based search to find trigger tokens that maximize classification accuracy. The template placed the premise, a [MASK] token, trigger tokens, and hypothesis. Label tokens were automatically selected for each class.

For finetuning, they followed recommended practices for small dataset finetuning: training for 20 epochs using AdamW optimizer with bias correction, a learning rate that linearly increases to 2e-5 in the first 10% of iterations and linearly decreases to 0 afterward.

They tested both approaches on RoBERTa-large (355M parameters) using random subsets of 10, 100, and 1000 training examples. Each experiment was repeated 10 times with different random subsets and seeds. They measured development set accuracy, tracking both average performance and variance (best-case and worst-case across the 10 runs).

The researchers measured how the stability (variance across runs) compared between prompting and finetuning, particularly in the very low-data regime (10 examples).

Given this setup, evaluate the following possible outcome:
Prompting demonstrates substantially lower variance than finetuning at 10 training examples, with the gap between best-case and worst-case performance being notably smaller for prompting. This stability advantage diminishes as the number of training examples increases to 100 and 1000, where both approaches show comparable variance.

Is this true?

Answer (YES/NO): NO